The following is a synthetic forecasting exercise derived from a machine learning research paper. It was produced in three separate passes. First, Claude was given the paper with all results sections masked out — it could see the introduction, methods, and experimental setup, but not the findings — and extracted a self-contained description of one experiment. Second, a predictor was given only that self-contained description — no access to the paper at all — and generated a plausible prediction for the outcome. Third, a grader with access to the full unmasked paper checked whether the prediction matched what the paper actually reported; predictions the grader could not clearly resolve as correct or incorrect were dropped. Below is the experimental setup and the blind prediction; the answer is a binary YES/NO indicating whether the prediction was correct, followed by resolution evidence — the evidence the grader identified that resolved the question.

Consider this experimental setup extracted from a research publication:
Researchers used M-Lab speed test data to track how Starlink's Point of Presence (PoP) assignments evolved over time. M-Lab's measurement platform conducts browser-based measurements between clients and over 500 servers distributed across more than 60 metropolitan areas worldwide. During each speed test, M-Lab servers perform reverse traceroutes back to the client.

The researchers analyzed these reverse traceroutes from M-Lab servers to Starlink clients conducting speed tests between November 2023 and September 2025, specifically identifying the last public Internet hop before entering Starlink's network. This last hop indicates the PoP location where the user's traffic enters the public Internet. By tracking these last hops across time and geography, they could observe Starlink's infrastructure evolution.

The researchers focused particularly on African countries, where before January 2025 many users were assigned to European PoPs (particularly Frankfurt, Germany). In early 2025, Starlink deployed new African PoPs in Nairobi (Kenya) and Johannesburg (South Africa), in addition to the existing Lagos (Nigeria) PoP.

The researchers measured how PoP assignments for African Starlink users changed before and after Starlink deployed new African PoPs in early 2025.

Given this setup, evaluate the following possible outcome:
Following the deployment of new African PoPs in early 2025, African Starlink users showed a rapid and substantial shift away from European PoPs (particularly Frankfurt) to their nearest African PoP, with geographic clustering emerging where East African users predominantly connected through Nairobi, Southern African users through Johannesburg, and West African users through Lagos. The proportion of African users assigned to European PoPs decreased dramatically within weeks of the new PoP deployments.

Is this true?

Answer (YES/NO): NO